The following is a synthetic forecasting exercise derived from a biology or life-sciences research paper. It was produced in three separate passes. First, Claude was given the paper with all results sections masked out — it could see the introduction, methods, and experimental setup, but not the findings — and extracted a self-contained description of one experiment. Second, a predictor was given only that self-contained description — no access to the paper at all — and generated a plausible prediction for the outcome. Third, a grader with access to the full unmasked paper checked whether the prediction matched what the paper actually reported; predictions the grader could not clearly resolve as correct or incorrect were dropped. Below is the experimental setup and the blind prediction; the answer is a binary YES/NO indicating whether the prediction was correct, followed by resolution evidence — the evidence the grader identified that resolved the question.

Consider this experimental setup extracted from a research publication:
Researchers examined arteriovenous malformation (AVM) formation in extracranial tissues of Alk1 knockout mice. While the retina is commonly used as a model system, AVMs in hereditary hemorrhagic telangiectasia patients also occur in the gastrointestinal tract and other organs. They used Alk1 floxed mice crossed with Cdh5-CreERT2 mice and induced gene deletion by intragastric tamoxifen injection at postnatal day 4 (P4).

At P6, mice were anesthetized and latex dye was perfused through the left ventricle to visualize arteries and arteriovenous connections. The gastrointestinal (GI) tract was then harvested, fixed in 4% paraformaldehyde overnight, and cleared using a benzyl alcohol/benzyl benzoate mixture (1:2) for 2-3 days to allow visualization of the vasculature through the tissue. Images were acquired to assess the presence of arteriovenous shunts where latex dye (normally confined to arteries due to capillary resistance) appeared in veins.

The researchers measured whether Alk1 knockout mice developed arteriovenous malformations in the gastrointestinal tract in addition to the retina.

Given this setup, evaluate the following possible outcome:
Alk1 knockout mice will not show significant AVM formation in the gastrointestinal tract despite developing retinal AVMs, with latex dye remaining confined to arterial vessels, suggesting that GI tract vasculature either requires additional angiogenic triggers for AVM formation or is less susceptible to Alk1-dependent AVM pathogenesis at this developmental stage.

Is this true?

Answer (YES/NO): NO